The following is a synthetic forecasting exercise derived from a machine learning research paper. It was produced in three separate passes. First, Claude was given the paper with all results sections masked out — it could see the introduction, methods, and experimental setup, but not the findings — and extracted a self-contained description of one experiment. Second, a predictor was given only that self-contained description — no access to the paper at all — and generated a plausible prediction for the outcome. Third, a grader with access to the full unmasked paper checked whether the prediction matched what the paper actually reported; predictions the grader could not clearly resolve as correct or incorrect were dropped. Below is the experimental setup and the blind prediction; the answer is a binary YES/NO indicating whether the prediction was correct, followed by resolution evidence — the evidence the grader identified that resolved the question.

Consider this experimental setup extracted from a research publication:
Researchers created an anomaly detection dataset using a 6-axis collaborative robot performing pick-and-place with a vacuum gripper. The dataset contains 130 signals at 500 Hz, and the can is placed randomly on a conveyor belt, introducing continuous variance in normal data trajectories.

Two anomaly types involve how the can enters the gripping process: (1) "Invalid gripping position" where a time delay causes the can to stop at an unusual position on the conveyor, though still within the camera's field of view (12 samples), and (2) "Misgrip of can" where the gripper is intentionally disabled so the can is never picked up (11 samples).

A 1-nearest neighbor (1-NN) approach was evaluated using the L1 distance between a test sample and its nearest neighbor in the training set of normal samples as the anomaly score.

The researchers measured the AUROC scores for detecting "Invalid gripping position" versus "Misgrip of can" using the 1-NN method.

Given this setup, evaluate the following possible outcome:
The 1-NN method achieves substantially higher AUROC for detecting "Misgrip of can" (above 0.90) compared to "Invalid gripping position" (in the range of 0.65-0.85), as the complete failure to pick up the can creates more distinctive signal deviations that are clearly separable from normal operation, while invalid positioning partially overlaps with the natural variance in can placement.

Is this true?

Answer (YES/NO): NO